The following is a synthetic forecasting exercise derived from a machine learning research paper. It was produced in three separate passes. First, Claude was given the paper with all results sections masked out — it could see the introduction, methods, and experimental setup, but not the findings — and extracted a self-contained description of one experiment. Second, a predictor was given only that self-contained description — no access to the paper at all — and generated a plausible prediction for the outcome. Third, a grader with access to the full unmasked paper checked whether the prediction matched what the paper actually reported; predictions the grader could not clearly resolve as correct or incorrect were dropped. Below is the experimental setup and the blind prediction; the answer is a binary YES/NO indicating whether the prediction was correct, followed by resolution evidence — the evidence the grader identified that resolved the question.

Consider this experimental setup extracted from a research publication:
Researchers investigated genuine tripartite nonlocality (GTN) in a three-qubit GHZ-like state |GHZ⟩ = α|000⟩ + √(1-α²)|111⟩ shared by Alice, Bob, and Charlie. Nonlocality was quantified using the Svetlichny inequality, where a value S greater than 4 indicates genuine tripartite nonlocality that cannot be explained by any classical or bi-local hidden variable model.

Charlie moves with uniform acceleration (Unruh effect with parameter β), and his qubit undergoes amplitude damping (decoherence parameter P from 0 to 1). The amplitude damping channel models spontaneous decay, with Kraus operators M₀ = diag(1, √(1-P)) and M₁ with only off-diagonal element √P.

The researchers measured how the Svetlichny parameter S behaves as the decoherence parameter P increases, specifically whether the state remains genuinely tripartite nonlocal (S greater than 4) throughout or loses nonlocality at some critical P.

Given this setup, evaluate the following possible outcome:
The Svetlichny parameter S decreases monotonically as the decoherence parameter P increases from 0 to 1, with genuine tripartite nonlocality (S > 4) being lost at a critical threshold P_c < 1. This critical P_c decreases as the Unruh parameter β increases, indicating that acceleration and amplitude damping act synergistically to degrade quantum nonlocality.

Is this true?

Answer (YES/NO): NO